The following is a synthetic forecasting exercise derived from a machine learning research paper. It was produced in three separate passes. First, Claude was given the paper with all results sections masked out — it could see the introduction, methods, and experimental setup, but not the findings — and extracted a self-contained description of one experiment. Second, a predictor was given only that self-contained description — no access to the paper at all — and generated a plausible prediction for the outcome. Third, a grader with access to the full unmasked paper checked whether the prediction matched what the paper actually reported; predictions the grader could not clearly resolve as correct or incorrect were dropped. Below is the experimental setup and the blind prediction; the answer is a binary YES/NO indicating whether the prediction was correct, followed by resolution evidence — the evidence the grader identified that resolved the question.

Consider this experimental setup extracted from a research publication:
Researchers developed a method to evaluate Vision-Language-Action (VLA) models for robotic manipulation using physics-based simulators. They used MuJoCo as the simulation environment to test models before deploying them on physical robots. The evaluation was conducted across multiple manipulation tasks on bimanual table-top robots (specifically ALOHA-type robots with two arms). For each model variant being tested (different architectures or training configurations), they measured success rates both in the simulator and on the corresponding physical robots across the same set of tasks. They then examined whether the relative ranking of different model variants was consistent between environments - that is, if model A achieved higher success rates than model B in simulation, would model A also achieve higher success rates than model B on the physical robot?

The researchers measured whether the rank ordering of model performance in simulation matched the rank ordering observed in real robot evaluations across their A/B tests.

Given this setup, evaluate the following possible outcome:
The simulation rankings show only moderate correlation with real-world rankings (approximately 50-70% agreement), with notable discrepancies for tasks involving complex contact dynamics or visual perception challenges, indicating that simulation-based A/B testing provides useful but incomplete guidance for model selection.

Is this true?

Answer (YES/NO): NO